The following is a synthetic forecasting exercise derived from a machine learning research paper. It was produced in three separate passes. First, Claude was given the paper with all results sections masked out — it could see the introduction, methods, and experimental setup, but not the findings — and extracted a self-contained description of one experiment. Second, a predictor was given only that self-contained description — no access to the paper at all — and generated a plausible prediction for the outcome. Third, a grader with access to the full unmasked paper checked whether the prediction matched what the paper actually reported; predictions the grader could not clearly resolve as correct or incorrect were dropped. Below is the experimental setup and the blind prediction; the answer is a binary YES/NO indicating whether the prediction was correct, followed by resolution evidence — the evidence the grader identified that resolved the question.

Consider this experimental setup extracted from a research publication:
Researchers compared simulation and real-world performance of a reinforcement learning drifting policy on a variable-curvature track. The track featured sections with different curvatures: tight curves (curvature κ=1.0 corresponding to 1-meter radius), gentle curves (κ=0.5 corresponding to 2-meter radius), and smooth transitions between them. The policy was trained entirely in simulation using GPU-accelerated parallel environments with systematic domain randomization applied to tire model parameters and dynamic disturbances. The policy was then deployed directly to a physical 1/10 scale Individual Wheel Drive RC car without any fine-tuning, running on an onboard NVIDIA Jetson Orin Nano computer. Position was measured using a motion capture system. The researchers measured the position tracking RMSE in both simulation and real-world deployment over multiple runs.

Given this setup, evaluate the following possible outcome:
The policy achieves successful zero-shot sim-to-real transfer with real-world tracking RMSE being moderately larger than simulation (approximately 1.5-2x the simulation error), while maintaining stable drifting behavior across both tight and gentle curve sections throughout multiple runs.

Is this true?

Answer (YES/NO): NO